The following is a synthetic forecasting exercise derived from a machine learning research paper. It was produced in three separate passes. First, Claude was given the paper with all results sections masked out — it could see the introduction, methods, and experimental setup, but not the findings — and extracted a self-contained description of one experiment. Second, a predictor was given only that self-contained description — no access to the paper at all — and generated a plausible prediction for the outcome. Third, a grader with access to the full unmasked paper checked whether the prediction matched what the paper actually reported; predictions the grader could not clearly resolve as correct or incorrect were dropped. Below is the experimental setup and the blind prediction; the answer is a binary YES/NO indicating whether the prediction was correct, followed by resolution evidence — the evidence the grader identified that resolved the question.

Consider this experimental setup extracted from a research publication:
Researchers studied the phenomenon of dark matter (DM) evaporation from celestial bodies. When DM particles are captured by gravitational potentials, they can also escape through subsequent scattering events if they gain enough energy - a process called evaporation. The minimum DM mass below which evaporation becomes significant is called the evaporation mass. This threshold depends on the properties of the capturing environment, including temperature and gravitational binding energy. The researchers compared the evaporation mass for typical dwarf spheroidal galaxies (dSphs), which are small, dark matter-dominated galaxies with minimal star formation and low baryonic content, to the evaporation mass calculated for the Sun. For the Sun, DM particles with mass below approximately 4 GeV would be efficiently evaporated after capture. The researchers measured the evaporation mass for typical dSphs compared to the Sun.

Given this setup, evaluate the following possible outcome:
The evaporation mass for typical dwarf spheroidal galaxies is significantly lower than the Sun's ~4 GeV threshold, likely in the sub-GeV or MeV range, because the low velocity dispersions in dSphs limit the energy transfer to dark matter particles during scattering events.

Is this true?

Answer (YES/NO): NO